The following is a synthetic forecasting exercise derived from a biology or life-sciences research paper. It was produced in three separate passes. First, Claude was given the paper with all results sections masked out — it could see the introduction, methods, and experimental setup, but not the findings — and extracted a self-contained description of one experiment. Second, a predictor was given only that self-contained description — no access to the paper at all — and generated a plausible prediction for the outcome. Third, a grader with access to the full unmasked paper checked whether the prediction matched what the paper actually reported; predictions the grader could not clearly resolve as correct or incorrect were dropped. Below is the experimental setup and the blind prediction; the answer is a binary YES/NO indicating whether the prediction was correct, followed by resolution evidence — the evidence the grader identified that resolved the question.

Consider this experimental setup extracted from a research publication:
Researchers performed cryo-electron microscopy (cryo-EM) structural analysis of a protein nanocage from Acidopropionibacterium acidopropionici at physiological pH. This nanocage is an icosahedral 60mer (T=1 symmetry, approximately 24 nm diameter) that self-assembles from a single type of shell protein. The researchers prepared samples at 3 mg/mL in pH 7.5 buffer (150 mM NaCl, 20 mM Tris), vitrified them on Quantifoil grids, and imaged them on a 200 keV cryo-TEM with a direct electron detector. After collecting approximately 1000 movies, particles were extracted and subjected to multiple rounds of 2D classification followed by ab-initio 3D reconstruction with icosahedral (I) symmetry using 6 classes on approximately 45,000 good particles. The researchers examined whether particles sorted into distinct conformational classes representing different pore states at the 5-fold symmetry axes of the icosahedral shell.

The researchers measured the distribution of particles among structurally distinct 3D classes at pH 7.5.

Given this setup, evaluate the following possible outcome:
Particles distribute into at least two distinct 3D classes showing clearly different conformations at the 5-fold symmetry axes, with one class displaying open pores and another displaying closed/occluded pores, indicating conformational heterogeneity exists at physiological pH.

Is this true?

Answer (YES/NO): YES